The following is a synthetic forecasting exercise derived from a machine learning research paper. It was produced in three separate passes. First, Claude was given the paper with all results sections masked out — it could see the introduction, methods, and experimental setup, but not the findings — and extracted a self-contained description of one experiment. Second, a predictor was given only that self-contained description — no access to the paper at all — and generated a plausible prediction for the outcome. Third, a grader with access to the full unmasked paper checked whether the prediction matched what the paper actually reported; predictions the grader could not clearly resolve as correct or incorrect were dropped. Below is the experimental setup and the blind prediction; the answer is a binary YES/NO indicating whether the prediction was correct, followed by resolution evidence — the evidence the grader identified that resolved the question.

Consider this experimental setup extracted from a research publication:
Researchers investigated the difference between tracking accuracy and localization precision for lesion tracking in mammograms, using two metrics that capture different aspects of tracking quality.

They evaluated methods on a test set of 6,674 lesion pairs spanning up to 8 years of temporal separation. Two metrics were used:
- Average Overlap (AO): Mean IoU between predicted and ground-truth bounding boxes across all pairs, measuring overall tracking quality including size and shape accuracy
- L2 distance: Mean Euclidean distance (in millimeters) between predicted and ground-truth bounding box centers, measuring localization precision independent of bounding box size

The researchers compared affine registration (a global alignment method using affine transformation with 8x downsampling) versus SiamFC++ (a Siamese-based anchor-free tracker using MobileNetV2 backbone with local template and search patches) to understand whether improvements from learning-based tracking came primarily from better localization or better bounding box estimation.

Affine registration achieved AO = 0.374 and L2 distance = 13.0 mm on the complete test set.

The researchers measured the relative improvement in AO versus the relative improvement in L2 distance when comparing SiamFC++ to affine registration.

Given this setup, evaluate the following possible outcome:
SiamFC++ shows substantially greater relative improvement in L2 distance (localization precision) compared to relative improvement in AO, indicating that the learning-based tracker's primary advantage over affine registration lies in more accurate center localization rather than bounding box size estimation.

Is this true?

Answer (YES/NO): NO